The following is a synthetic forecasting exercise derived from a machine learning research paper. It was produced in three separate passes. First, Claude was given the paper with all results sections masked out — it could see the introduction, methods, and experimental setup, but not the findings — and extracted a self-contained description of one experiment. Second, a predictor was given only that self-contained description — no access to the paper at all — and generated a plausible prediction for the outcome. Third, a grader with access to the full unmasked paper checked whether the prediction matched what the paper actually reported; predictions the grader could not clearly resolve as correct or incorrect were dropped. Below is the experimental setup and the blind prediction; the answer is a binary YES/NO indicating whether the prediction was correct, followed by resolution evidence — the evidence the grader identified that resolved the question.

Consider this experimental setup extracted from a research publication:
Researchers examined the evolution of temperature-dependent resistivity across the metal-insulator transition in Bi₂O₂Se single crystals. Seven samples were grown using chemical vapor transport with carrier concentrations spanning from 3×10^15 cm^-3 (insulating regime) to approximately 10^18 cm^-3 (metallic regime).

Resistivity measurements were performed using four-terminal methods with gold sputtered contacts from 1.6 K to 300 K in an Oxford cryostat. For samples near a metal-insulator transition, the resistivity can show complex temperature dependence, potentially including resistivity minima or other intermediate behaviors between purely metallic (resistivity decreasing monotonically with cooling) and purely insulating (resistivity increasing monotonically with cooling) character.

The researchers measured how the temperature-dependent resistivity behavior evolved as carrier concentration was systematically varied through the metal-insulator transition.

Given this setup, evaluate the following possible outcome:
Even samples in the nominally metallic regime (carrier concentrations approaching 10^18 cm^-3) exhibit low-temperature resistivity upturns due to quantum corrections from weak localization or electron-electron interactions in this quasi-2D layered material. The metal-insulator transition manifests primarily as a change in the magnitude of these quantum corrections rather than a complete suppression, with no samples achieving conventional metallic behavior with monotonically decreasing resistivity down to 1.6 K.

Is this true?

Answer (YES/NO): NO